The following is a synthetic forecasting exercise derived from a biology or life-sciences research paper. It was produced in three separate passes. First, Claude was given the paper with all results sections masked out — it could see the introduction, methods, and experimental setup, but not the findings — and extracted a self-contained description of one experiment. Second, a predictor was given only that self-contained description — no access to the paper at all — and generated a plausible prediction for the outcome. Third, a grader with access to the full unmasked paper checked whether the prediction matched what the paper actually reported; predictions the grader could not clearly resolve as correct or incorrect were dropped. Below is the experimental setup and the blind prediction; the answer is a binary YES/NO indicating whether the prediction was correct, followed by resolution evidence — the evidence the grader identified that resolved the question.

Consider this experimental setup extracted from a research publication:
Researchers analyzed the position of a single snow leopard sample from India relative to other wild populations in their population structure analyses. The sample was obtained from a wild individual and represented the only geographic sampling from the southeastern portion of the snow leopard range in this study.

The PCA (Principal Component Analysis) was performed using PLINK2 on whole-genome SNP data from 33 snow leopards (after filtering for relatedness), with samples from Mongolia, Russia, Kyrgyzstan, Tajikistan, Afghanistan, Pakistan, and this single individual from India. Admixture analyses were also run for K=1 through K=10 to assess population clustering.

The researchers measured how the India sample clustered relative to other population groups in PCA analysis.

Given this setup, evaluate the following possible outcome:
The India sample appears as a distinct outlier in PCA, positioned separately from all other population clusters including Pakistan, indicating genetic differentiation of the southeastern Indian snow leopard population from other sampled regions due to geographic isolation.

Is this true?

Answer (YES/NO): YES